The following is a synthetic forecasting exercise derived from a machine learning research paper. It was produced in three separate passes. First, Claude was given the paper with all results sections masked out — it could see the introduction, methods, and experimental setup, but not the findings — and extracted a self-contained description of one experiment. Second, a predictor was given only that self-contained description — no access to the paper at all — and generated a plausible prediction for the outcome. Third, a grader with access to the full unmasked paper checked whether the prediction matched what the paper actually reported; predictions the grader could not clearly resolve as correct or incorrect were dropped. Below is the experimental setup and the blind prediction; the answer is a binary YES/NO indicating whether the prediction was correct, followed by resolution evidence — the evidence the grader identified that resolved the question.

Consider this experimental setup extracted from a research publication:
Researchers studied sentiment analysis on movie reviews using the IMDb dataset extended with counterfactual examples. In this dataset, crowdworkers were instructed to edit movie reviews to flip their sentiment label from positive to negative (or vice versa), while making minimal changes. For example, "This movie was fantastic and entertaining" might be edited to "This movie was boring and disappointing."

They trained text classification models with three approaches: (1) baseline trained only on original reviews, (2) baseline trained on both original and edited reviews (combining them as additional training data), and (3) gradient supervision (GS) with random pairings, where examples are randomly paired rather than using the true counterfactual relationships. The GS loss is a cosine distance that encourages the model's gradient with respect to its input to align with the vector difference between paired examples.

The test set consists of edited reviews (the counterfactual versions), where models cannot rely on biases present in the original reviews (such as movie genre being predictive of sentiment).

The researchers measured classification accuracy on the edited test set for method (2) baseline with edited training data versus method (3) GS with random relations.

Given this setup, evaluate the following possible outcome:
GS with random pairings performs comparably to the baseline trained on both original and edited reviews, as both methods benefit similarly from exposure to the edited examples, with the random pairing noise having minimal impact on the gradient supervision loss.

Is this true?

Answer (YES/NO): NO